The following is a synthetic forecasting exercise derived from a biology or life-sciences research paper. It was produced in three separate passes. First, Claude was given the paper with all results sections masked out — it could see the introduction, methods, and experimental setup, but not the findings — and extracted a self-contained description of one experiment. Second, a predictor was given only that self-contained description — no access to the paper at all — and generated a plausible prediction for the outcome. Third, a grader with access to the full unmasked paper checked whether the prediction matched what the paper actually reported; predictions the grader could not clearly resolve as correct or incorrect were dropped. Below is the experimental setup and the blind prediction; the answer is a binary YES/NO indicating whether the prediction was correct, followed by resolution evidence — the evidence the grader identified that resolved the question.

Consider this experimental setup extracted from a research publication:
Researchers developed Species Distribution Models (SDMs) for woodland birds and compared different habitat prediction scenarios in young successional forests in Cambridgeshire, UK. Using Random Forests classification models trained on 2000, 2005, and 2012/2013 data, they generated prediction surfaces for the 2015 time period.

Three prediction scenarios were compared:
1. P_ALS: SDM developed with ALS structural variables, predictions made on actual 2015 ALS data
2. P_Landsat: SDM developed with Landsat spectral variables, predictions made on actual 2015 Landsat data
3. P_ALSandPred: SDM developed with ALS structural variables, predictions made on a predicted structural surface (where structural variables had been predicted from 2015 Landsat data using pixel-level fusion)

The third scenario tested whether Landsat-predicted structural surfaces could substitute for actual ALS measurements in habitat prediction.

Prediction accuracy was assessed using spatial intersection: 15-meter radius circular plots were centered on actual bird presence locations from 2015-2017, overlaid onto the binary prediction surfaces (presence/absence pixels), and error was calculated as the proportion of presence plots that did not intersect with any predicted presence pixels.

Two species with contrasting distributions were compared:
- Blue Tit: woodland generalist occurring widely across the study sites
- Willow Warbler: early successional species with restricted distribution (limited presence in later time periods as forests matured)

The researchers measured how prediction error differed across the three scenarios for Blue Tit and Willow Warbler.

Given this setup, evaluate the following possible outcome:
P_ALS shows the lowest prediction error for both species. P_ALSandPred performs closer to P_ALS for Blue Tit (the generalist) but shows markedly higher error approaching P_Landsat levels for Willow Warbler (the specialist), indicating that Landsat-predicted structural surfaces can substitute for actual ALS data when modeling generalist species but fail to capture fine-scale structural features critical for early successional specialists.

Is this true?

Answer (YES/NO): NO